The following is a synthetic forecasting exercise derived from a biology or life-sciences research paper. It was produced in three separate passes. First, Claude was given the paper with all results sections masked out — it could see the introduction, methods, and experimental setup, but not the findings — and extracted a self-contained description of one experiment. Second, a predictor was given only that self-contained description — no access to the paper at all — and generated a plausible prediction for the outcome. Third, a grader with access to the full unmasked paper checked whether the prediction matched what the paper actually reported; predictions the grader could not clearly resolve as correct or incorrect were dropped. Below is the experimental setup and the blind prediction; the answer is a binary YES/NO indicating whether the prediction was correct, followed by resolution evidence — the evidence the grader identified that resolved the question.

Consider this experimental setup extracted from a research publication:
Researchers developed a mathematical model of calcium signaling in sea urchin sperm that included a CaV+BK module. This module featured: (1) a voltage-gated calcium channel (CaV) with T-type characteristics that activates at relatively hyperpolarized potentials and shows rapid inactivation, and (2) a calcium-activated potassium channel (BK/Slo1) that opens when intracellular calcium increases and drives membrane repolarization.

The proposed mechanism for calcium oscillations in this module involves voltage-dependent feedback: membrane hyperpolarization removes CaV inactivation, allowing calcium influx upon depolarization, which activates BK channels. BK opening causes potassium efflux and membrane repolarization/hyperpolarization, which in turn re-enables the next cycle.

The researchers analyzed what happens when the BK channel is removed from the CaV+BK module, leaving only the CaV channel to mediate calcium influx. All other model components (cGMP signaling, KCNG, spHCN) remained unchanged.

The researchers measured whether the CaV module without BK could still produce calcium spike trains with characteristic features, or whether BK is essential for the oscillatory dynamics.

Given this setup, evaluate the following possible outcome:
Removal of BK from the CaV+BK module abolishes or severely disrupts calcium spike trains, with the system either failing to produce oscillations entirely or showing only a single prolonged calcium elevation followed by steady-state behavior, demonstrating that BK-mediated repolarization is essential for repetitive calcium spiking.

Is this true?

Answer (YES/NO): NO